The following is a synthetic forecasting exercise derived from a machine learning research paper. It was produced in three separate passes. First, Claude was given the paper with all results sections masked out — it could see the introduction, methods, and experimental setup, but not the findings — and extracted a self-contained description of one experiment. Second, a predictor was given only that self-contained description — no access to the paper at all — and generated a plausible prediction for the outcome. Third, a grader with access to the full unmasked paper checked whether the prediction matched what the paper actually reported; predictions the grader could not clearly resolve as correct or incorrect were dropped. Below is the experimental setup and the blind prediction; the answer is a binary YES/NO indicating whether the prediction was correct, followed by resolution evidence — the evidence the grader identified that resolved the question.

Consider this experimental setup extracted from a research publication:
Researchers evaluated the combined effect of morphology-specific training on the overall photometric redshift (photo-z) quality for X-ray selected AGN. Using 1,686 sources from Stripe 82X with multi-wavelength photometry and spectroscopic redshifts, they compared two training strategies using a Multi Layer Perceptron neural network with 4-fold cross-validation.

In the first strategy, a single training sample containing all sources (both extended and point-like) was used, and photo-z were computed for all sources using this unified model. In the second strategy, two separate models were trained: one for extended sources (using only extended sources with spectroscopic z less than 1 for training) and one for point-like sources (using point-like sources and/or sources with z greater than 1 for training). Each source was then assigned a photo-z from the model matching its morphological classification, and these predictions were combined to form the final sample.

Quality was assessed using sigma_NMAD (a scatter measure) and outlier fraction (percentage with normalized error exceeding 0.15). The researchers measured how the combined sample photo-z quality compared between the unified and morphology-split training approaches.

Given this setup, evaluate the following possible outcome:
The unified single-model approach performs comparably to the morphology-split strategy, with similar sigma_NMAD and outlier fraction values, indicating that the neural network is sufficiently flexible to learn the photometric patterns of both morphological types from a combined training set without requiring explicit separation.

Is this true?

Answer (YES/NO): NO